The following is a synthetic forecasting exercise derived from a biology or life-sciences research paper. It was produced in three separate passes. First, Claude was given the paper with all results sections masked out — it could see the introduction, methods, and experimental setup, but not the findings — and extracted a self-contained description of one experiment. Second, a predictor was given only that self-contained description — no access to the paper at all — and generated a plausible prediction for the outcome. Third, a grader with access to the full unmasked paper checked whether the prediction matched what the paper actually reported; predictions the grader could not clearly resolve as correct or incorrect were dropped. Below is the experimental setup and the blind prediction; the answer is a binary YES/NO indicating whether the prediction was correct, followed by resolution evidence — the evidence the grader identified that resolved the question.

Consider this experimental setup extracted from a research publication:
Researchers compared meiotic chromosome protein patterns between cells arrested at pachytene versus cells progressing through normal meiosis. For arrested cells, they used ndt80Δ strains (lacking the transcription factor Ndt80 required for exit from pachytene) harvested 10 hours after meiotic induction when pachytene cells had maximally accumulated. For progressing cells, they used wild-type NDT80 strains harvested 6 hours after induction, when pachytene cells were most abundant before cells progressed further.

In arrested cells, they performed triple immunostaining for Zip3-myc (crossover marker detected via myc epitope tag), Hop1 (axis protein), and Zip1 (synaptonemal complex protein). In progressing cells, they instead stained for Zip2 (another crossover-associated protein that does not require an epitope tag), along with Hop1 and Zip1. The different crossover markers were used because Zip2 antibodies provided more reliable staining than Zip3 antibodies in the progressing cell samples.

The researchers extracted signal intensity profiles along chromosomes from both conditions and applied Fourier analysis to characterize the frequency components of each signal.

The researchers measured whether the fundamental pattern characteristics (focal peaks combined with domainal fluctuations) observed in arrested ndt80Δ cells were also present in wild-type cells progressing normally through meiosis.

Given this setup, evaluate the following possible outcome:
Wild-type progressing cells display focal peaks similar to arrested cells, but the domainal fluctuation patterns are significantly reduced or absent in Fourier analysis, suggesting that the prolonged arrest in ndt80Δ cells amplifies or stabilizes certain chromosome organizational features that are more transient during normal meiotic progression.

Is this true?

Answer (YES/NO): NO